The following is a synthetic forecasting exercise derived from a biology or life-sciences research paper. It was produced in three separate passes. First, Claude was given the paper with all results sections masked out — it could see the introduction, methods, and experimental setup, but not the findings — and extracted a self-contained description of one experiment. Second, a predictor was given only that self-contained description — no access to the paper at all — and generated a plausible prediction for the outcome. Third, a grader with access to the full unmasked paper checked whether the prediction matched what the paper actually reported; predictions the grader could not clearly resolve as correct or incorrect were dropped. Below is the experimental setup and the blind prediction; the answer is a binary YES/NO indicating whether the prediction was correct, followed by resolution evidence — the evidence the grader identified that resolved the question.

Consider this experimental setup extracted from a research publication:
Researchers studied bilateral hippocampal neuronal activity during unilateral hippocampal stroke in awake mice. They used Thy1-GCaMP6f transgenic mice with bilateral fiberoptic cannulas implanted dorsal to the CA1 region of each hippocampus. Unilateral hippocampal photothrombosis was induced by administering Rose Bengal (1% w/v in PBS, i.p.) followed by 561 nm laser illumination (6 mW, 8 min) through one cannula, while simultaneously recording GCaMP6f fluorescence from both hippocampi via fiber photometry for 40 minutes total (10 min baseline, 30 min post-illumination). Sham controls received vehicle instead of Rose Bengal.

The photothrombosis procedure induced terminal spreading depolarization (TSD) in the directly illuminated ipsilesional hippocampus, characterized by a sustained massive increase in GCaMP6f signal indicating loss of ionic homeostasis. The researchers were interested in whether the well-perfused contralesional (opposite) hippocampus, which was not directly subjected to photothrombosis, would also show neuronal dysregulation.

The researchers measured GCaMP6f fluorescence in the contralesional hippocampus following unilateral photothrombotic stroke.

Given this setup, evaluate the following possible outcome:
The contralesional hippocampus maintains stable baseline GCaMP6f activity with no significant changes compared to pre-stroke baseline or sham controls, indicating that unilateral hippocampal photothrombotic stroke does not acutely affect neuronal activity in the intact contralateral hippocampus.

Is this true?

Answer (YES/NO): NO